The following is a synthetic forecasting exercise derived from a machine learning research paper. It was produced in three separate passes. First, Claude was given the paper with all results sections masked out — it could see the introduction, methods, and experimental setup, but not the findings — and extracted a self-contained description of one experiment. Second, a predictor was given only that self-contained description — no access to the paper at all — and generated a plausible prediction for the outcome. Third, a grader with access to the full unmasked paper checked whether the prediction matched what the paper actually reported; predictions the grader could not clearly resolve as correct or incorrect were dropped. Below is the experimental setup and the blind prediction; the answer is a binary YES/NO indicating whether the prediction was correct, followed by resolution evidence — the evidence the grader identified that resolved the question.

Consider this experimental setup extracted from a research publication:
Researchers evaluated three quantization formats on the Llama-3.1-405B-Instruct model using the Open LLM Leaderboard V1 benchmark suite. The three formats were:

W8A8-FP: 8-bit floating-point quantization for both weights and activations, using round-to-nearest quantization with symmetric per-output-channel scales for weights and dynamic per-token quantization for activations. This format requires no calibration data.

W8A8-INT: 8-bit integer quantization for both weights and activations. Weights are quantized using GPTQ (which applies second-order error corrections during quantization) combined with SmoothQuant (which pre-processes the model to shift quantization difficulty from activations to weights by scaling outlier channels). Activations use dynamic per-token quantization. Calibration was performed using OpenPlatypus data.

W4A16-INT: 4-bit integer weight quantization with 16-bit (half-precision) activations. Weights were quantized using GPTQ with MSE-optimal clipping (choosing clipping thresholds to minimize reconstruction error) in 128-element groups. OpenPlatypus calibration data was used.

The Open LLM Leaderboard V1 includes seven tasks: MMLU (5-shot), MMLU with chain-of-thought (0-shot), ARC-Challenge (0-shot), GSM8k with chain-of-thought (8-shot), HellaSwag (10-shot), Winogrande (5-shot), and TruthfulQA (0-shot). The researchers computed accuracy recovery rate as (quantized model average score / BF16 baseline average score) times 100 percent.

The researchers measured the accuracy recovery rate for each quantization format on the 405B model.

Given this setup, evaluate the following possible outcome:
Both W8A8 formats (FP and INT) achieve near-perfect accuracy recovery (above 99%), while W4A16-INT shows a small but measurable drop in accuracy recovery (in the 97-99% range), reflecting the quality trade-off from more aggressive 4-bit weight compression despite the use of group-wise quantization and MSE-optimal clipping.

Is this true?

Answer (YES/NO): NO